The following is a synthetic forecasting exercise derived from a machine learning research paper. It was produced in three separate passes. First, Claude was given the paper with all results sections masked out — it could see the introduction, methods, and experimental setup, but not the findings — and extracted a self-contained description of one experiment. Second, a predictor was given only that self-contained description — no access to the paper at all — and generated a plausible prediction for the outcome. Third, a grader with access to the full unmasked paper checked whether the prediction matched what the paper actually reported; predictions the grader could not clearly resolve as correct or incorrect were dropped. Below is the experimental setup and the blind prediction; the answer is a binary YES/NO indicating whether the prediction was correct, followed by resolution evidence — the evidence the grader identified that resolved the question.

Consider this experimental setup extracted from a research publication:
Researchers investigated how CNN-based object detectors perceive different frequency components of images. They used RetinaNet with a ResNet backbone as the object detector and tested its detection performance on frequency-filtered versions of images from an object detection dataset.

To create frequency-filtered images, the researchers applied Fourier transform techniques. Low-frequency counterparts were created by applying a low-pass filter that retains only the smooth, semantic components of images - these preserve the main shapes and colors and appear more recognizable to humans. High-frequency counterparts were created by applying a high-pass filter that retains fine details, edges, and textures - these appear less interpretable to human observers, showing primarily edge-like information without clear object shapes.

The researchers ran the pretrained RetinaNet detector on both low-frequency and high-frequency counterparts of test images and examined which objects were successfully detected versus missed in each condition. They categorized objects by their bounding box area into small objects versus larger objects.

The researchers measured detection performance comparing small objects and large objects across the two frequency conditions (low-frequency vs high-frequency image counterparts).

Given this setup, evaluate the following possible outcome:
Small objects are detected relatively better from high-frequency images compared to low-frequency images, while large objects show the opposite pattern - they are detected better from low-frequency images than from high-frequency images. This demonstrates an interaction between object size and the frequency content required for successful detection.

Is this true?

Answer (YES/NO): YES